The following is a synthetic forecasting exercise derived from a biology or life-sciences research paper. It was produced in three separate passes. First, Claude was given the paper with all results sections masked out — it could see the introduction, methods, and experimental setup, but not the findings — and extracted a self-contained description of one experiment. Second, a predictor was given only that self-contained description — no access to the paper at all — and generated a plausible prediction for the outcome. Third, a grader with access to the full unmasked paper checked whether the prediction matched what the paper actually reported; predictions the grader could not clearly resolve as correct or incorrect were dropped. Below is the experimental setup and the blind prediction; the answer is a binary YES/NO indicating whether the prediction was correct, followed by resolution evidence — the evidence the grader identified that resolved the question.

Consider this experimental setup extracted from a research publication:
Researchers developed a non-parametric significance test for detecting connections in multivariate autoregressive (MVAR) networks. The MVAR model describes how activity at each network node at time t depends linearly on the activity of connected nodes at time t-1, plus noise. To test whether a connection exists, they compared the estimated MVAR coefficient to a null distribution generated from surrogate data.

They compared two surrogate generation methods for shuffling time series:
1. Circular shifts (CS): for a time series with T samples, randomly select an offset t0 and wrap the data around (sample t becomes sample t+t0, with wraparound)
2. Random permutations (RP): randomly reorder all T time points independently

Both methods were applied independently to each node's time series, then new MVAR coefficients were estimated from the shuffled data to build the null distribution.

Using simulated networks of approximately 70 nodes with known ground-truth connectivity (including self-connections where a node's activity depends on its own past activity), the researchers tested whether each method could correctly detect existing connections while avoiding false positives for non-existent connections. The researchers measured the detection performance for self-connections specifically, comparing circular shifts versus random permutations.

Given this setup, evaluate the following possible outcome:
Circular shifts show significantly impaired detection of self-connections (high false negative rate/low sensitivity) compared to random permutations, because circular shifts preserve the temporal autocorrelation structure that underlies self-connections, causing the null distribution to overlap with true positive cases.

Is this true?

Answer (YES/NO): YES